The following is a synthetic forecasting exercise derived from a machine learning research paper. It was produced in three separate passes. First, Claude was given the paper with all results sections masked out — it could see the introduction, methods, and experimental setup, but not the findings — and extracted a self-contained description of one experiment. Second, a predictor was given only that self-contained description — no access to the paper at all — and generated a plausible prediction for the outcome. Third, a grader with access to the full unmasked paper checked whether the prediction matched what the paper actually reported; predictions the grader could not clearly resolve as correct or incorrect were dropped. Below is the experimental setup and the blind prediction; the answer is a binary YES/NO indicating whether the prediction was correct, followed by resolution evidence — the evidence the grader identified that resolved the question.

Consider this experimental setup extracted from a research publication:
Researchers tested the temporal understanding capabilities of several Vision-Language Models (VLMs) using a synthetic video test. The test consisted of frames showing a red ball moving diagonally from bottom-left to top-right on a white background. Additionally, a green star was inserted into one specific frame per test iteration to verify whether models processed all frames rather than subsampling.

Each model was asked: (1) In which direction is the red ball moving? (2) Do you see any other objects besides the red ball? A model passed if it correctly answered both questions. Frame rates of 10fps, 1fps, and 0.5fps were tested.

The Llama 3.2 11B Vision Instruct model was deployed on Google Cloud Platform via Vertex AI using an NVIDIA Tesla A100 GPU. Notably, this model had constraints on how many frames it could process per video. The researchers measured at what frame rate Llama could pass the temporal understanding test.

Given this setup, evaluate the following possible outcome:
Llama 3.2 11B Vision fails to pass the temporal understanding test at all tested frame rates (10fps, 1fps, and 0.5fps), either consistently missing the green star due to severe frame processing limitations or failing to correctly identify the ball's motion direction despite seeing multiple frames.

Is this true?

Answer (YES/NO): NO